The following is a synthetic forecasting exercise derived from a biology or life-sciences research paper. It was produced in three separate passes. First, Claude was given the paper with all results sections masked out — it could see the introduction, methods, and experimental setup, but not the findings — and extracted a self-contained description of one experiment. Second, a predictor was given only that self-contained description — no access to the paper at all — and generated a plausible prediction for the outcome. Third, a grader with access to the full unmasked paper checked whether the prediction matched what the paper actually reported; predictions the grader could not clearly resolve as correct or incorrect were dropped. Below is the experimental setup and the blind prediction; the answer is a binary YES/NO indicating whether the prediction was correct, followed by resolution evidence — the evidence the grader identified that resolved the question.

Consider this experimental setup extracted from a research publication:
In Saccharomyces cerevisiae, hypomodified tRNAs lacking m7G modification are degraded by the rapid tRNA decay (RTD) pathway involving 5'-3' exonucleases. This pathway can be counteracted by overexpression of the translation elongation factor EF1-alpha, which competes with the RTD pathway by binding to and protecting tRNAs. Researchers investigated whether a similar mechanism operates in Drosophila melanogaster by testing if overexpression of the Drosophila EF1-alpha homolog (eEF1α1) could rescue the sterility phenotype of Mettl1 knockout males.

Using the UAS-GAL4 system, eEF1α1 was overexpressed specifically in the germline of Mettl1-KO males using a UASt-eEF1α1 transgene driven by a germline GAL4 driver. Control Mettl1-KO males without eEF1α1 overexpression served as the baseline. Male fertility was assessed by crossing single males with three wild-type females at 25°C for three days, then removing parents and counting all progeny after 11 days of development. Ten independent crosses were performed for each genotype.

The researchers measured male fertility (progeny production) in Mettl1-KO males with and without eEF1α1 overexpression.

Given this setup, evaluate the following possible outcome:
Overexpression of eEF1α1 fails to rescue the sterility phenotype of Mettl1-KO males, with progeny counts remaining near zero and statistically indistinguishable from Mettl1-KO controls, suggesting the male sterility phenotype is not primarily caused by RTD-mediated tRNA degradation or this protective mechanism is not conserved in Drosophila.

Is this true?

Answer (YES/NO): NO